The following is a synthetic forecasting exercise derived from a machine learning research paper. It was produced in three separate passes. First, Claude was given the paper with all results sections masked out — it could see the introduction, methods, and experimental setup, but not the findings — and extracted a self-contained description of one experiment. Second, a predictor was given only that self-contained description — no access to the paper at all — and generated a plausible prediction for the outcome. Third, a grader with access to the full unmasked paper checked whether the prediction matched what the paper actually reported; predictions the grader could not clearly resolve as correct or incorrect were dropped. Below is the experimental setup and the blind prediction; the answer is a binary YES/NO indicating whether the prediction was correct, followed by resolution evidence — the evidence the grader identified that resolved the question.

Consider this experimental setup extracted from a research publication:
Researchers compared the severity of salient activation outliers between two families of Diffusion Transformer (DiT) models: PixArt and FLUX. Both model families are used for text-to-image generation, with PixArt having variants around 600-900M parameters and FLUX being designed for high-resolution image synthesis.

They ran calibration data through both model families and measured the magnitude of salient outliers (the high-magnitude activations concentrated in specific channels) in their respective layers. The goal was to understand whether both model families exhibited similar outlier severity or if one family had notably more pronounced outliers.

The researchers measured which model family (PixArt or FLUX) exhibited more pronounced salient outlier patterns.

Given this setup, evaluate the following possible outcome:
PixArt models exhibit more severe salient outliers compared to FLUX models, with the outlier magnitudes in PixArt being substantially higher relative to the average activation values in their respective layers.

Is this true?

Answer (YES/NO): YES